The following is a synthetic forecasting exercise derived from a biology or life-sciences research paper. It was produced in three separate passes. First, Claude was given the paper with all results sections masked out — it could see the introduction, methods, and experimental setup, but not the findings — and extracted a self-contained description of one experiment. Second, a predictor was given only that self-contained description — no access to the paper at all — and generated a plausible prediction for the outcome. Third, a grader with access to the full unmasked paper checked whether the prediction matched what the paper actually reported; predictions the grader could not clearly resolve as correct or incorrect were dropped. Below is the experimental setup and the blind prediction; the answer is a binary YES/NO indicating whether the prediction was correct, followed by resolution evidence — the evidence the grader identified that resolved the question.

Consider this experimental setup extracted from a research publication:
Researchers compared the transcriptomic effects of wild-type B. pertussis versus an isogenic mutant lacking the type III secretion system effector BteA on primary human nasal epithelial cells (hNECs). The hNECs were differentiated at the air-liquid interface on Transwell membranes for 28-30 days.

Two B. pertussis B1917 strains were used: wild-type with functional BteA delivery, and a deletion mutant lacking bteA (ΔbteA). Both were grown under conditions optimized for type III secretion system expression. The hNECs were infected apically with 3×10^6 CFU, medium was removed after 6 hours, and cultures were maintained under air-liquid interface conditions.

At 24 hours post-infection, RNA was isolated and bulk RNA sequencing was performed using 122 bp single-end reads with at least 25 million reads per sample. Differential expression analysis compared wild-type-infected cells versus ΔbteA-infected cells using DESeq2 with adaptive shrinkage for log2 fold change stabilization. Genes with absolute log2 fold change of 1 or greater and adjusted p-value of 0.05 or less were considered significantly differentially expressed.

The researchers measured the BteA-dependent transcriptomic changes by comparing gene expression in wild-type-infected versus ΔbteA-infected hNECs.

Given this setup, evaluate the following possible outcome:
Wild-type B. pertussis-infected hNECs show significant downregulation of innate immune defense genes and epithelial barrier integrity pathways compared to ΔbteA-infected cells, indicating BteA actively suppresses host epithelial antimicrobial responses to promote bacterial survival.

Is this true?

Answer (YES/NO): NO